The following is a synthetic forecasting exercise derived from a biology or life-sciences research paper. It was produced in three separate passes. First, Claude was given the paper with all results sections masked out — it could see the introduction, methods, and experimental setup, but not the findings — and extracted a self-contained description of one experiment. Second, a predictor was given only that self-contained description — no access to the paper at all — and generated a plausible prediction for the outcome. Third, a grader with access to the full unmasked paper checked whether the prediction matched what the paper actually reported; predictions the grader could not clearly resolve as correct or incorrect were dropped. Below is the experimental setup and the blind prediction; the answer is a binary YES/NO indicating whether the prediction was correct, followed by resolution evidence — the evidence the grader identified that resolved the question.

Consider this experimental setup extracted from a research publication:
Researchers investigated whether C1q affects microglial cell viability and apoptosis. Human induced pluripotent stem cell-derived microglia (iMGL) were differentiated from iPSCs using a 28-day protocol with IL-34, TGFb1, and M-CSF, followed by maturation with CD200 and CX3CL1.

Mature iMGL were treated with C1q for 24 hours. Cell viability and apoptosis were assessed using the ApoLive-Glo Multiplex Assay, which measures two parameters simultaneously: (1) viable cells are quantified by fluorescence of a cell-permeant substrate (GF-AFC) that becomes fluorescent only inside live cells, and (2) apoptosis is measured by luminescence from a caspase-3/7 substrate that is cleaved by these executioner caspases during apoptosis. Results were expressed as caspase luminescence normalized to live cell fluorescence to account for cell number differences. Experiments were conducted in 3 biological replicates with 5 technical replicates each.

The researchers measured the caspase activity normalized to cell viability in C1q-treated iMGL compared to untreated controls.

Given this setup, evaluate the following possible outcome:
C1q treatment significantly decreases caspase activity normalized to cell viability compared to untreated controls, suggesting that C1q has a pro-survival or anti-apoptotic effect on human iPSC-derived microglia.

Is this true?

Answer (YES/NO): NO